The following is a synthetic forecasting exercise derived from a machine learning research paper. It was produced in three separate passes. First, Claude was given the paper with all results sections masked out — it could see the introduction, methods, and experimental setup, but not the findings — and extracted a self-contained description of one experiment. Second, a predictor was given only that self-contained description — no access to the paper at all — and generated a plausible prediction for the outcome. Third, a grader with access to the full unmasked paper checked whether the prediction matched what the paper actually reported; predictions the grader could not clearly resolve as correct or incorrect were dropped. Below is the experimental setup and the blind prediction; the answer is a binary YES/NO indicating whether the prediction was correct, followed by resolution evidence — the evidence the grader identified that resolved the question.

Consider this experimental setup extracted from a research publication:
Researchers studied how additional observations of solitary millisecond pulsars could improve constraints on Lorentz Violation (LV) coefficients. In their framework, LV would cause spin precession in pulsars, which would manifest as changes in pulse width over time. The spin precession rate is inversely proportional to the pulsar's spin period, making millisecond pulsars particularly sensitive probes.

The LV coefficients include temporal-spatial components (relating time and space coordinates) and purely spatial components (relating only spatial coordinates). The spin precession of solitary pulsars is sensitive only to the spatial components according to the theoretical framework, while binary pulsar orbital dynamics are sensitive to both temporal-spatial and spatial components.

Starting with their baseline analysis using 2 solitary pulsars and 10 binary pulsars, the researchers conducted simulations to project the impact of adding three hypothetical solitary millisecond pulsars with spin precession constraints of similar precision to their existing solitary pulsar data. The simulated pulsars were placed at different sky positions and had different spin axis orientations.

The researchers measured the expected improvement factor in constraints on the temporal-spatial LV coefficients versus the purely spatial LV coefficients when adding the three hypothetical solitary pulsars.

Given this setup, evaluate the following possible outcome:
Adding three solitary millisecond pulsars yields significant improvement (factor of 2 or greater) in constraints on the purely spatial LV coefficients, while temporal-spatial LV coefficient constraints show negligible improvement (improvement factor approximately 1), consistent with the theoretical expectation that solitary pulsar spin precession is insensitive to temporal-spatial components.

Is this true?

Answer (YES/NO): YES